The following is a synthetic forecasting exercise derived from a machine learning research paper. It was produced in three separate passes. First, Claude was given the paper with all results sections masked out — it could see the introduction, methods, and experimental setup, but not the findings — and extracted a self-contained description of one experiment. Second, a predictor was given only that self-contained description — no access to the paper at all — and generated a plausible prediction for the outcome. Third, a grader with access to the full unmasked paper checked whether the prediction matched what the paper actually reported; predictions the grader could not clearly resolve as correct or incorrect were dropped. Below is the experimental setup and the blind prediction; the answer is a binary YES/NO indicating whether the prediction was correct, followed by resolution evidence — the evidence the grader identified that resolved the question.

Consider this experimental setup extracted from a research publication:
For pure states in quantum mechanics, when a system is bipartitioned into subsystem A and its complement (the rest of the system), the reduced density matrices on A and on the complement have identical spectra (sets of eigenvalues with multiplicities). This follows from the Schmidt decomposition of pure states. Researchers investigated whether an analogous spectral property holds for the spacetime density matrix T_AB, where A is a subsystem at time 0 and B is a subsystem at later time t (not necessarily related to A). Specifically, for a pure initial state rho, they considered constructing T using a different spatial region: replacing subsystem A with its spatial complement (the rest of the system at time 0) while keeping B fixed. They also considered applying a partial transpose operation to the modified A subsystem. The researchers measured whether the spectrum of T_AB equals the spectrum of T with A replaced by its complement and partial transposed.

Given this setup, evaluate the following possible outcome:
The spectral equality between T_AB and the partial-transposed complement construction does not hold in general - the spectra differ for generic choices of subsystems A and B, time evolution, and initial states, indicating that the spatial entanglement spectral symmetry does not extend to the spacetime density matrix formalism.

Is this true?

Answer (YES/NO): NO